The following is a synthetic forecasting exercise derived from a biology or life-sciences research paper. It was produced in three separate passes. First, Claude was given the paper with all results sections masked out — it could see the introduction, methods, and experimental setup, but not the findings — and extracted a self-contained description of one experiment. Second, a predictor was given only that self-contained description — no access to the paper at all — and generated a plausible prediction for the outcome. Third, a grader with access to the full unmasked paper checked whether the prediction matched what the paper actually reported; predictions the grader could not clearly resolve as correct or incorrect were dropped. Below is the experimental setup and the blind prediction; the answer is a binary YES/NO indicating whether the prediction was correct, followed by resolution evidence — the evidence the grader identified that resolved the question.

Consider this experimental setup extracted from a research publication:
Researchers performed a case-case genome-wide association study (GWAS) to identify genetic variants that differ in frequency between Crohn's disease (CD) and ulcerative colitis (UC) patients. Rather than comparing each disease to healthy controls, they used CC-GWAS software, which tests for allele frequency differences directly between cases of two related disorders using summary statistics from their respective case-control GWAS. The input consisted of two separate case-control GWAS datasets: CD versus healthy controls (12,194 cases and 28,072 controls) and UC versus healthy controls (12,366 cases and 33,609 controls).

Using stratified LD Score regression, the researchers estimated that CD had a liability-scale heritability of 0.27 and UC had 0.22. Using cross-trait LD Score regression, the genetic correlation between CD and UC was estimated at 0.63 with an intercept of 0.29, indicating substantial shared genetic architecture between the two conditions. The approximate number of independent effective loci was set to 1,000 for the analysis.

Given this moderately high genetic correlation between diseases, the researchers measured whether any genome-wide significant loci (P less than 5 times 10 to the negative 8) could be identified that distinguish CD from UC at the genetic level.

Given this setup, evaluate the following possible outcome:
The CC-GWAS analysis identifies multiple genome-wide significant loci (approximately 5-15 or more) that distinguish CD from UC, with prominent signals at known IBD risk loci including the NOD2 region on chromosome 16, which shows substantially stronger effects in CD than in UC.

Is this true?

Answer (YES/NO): YES